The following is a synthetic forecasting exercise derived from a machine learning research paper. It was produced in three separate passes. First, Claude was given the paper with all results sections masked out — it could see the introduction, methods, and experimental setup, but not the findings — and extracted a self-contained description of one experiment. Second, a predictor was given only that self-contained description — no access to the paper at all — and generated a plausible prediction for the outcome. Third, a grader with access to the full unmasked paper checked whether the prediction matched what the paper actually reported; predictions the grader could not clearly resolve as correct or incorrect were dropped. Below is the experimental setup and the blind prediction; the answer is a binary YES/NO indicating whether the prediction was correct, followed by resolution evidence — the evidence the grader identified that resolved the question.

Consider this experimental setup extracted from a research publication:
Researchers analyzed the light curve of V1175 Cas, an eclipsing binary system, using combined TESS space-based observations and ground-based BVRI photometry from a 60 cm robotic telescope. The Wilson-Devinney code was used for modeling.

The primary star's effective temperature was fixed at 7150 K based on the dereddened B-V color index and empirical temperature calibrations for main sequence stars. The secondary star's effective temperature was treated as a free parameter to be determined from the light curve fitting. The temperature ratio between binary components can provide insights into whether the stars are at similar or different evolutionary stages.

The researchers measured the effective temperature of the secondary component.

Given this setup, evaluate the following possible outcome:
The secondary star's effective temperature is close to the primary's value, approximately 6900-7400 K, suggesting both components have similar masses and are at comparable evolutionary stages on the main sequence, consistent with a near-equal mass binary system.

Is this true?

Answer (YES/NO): YES